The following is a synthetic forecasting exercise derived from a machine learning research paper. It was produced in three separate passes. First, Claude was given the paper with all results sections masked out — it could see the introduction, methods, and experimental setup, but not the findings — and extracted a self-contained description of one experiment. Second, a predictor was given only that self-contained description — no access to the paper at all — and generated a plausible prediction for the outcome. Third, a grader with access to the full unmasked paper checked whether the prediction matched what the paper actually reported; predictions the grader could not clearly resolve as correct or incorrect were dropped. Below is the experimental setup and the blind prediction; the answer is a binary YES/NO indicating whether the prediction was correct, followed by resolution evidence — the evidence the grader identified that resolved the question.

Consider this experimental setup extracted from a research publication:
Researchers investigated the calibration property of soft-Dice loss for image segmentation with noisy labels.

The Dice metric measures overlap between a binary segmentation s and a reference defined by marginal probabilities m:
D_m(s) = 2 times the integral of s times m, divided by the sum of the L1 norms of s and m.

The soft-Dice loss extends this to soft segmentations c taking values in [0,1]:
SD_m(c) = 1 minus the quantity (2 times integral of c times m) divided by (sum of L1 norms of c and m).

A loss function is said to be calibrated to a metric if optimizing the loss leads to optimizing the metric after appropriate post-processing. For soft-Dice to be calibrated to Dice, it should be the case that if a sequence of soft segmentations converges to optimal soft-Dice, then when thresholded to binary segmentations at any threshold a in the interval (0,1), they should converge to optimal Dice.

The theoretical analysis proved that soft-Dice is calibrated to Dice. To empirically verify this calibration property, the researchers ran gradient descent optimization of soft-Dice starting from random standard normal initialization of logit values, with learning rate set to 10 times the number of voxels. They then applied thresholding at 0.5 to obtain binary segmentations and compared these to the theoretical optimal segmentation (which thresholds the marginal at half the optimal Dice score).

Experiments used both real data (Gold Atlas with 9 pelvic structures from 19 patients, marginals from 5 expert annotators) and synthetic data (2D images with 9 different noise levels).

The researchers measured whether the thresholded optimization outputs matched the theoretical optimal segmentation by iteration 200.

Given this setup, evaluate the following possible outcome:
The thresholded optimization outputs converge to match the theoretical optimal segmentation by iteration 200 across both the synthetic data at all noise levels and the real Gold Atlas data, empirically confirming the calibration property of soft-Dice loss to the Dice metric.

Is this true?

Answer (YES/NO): YES